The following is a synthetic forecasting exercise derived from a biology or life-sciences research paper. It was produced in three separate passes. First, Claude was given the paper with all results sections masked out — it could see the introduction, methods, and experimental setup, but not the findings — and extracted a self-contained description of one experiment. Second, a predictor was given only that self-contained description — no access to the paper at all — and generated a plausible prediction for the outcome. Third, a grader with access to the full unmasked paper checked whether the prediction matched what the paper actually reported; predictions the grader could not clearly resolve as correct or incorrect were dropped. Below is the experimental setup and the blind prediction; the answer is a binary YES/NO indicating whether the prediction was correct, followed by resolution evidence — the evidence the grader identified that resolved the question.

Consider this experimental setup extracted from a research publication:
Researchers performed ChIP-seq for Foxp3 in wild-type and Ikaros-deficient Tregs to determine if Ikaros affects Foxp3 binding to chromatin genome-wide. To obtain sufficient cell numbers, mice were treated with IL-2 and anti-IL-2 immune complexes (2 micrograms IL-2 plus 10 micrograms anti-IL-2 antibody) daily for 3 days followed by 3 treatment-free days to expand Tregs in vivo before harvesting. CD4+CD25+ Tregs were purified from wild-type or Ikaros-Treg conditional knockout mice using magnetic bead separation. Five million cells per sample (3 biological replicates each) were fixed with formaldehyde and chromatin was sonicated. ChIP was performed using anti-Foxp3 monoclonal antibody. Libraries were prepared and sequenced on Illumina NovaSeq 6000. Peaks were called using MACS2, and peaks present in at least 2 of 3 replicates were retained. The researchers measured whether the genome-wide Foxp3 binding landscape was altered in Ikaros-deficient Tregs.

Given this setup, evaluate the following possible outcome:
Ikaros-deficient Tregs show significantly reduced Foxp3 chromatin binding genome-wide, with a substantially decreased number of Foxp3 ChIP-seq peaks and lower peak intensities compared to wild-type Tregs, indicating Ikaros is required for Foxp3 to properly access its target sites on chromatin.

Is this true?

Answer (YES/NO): YES